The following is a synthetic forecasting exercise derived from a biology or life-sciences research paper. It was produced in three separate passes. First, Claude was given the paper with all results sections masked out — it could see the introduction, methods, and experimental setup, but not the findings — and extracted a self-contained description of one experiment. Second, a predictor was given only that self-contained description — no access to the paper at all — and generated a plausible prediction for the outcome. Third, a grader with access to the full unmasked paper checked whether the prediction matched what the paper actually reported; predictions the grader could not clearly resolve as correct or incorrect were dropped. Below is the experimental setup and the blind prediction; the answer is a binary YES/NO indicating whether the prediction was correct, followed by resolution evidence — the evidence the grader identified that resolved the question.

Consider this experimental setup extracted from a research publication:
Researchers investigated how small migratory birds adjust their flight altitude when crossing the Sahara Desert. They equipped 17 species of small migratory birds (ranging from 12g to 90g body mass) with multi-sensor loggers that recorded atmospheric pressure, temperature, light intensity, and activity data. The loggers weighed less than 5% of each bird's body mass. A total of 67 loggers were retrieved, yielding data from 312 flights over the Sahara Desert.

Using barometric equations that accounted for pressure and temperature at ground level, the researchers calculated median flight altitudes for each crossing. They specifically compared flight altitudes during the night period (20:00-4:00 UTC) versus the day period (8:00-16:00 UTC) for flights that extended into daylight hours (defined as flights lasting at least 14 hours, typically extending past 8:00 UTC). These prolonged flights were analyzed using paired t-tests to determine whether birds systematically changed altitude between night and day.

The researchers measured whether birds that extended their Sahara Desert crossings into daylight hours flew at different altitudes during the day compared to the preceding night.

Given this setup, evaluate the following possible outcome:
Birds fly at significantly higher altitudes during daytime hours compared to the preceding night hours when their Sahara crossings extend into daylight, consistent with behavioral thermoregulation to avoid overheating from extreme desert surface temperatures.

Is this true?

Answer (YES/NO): YES